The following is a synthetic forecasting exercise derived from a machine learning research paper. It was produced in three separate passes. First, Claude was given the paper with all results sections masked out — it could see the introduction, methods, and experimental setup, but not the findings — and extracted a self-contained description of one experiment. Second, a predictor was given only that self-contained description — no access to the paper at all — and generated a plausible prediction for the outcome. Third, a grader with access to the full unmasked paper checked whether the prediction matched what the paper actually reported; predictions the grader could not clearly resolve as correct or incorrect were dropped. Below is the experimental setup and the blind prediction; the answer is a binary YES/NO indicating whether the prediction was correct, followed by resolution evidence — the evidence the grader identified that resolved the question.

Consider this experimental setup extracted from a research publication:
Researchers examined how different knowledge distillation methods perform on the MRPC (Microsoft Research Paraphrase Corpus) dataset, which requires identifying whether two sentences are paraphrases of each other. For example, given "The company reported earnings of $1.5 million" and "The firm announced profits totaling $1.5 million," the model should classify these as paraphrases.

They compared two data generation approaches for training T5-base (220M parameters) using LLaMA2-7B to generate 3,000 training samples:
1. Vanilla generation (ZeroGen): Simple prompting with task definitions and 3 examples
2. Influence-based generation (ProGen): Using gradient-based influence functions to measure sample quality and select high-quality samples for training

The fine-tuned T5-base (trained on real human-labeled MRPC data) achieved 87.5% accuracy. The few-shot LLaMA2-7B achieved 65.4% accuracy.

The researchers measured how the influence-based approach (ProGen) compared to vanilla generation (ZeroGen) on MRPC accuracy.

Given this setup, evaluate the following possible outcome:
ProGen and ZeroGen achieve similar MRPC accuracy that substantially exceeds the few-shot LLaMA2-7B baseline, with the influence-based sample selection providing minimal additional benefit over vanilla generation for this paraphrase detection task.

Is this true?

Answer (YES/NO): NO